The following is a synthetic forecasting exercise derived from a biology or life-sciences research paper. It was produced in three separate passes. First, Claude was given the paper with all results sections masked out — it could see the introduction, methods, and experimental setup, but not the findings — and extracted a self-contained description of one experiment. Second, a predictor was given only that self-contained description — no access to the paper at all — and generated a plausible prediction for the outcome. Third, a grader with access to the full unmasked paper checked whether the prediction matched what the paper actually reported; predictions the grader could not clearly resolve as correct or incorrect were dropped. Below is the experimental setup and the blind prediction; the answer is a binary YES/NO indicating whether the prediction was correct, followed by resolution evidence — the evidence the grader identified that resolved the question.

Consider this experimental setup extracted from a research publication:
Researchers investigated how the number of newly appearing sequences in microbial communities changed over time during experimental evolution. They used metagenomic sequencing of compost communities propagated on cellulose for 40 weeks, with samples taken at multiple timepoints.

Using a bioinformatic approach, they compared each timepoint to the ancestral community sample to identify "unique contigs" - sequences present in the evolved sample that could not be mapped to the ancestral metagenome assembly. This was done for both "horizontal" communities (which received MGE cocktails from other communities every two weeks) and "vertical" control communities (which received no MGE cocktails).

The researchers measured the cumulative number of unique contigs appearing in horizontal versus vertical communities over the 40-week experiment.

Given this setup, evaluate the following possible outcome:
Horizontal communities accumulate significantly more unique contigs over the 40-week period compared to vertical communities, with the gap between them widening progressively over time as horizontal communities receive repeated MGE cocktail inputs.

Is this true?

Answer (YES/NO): NO